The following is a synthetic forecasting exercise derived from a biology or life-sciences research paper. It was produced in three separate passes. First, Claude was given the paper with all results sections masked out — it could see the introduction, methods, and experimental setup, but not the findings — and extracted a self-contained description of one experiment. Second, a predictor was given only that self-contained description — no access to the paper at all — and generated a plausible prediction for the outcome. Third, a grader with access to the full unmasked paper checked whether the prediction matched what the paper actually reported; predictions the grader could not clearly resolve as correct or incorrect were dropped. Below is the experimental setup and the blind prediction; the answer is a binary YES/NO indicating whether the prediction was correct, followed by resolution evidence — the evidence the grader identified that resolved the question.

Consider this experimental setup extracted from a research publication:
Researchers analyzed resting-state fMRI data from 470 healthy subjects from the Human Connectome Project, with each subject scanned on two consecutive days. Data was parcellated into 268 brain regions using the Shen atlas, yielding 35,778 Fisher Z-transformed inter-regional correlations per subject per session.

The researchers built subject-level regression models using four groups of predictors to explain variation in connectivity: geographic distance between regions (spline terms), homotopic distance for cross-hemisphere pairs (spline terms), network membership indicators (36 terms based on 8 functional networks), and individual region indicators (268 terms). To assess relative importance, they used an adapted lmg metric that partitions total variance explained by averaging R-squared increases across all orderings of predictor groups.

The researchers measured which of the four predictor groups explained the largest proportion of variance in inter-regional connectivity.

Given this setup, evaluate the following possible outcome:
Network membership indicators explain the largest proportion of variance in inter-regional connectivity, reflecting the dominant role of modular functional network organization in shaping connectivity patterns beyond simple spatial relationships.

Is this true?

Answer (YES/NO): NO